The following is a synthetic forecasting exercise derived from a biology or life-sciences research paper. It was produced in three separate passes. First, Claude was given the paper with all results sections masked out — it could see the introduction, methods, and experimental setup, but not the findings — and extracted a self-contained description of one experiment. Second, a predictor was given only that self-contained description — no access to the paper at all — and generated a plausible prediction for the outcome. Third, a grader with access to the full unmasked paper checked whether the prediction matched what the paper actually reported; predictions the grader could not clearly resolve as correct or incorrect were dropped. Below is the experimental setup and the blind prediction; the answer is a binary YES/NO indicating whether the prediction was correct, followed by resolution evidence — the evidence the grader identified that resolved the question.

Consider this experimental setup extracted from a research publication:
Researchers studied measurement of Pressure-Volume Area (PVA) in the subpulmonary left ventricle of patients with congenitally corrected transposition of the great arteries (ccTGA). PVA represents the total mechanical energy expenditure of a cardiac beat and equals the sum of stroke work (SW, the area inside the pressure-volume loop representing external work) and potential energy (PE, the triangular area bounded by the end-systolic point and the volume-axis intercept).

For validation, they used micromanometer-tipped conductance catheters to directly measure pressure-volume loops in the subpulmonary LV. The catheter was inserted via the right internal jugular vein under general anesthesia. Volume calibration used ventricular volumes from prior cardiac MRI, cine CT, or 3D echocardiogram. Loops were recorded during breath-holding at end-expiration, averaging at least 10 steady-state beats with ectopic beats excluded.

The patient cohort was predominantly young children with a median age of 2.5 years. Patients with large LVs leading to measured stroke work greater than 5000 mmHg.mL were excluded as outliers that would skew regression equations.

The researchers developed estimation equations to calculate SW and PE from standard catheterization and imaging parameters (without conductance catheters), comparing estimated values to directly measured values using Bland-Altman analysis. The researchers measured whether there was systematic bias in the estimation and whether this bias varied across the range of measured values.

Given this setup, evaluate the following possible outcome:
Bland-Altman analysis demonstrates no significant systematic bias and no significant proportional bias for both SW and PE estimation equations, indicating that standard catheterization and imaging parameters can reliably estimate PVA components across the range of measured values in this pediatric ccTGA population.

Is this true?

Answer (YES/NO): NO